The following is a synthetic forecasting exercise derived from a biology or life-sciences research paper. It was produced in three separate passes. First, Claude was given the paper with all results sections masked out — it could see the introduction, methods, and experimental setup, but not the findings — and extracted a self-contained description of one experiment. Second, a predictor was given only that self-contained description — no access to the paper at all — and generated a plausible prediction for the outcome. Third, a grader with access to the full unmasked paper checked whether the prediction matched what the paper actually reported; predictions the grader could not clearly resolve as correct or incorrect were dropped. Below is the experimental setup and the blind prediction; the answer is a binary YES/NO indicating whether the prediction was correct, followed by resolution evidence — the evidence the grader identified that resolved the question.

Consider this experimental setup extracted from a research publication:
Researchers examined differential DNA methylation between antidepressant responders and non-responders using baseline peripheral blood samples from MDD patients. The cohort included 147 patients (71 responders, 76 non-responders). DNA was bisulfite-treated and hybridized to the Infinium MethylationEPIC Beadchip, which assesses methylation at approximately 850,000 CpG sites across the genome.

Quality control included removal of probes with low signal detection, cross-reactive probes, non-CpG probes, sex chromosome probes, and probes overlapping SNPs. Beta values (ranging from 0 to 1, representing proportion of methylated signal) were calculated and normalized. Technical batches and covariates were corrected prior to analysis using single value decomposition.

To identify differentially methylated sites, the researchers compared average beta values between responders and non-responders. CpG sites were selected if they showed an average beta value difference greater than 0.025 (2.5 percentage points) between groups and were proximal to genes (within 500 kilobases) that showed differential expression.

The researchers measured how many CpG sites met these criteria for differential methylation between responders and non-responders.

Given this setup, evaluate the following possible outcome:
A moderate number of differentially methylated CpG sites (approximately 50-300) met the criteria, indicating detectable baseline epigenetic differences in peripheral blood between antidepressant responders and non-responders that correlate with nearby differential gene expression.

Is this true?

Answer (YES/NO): NO